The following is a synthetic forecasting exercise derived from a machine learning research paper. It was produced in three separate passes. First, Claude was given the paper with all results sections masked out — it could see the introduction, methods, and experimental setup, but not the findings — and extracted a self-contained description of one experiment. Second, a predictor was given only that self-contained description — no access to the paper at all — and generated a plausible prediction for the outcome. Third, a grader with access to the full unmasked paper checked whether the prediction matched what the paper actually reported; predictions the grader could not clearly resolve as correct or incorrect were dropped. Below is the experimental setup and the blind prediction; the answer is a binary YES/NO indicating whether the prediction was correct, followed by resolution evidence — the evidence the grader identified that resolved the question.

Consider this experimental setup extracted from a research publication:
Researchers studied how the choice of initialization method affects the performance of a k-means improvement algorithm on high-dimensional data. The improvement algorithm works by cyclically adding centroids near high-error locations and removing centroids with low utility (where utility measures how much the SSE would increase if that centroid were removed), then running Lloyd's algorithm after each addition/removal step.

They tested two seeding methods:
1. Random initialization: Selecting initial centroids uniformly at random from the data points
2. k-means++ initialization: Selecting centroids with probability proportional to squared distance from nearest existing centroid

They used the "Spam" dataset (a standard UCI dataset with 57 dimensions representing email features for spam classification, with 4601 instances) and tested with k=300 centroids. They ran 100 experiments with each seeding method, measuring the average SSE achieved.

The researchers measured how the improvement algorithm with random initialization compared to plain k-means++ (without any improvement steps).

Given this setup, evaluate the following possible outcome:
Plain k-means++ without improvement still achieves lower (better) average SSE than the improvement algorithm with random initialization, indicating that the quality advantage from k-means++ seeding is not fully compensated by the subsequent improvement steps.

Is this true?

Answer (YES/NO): YES